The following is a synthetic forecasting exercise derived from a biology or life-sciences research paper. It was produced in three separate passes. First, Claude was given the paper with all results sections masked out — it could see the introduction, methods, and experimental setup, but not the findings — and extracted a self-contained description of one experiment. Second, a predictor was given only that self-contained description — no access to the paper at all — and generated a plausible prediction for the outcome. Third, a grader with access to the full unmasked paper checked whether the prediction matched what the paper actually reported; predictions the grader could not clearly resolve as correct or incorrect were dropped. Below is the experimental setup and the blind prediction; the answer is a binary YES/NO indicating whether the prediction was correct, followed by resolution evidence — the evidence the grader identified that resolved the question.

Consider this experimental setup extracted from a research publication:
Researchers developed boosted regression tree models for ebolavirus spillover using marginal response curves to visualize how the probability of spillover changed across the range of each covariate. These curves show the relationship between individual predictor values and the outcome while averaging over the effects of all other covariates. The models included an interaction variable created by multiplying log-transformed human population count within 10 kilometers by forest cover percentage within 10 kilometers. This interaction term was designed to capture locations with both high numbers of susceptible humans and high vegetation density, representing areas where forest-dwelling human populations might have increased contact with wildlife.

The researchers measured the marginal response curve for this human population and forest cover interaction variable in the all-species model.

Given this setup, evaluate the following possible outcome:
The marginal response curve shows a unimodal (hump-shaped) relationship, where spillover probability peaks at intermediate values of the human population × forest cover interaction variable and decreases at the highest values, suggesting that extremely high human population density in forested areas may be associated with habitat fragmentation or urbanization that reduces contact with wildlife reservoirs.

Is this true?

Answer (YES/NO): NO